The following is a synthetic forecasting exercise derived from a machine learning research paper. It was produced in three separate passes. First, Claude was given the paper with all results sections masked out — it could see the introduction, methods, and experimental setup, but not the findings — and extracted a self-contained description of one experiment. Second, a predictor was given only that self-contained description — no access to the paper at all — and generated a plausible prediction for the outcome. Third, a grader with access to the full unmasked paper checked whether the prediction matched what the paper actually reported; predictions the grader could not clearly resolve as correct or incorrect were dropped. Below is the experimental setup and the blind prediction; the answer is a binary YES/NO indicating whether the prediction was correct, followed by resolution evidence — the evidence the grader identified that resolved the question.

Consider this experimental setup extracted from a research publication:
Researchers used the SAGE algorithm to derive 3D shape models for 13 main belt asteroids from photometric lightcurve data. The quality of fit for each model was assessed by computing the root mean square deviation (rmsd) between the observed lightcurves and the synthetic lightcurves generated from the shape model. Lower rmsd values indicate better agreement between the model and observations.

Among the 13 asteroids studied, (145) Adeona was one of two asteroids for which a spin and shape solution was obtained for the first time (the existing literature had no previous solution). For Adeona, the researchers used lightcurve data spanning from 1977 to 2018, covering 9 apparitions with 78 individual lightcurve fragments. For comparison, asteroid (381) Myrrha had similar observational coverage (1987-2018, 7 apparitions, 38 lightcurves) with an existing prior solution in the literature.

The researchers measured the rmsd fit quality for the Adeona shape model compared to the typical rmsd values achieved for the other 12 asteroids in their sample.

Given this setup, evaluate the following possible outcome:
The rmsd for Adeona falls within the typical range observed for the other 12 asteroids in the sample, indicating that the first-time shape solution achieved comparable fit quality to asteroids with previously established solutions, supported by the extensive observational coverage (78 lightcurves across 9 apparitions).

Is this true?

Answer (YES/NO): NO